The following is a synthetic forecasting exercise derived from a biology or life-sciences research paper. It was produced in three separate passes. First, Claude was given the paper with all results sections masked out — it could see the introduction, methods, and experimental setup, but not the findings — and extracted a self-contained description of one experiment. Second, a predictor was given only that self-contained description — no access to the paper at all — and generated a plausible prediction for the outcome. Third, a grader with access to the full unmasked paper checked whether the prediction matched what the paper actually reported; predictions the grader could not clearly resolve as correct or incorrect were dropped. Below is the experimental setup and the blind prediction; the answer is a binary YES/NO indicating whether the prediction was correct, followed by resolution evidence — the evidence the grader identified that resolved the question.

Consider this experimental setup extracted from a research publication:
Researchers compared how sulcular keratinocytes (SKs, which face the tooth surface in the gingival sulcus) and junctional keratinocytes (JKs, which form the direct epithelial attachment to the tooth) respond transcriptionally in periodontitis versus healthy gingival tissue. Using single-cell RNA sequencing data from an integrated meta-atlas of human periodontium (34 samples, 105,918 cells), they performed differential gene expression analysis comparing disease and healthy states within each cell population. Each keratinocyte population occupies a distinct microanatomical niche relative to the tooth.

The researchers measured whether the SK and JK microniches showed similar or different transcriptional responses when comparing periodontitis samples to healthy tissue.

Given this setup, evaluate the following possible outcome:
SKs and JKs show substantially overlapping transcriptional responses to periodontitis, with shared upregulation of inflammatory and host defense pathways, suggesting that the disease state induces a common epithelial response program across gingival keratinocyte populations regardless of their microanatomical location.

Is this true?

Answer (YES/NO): NO